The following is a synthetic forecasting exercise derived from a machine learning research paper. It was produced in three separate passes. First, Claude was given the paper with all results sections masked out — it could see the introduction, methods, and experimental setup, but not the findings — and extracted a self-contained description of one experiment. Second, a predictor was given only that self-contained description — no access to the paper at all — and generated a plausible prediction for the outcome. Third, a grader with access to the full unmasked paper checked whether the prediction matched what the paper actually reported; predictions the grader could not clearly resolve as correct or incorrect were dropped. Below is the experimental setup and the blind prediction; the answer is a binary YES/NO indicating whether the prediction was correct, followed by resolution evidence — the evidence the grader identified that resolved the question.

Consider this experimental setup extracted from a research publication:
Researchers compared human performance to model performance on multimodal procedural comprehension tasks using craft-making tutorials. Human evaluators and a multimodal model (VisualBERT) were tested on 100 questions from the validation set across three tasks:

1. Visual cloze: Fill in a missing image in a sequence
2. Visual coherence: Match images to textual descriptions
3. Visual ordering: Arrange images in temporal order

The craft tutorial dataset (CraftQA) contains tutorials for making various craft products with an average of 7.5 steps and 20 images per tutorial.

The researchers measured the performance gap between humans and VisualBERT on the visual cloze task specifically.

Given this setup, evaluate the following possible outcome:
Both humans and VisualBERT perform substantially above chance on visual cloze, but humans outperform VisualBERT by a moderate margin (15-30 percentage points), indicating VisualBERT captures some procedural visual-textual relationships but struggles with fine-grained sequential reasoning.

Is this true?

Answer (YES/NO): NO